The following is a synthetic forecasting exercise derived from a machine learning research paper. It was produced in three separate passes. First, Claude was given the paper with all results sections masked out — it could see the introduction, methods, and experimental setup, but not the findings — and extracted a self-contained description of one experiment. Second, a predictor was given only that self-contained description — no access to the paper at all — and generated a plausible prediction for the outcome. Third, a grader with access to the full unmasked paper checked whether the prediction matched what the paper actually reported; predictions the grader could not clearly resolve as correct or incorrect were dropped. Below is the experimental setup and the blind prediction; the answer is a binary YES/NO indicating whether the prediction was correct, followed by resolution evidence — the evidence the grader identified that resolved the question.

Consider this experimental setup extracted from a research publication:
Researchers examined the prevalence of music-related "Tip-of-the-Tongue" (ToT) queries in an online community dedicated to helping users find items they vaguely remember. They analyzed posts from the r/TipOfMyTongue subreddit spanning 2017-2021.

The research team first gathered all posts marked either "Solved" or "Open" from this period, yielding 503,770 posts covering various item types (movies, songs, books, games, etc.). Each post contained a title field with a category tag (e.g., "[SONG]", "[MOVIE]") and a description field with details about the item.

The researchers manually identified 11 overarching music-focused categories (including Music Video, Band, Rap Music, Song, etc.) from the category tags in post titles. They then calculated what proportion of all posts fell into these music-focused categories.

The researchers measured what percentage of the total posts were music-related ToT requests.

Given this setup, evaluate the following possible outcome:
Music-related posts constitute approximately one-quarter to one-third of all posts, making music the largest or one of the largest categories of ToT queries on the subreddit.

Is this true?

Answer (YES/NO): NO